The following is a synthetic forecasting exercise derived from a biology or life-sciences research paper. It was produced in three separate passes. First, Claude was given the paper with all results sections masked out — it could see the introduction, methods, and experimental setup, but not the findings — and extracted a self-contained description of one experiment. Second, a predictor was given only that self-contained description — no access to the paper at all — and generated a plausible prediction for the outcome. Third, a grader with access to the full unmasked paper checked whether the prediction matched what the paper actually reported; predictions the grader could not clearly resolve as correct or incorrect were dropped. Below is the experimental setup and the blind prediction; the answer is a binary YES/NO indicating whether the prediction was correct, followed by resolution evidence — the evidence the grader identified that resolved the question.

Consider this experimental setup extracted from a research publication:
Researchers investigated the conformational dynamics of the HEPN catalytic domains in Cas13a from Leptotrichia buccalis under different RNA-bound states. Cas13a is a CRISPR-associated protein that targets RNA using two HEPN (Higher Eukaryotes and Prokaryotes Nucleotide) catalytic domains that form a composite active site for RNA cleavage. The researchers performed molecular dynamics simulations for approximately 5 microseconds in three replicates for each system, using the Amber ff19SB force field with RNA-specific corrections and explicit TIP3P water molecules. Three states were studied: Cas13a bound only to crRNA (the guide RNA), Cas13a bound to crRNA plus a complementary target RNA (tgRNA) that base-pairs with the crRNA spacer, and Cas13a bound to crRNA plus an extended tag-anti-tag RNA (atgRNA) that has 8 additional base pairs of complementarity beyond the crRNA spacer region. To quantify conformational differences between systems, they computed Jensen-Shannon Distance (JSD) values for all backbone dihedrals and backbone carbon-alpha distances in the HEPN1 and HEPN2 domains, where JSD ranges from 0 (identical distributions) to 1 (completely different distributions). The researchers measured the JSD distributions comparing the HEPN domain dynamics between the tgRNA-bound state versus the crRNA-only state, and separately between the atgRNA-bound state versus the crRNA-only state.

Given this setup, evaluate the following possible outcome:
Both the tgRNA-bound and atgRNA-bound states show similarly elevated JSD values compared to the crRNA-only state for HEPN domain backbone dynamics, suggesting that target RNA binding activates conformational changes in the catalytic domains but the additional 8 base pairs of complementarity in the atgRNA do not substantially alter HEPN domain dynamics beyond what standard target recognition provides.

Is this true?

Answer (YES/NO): NO